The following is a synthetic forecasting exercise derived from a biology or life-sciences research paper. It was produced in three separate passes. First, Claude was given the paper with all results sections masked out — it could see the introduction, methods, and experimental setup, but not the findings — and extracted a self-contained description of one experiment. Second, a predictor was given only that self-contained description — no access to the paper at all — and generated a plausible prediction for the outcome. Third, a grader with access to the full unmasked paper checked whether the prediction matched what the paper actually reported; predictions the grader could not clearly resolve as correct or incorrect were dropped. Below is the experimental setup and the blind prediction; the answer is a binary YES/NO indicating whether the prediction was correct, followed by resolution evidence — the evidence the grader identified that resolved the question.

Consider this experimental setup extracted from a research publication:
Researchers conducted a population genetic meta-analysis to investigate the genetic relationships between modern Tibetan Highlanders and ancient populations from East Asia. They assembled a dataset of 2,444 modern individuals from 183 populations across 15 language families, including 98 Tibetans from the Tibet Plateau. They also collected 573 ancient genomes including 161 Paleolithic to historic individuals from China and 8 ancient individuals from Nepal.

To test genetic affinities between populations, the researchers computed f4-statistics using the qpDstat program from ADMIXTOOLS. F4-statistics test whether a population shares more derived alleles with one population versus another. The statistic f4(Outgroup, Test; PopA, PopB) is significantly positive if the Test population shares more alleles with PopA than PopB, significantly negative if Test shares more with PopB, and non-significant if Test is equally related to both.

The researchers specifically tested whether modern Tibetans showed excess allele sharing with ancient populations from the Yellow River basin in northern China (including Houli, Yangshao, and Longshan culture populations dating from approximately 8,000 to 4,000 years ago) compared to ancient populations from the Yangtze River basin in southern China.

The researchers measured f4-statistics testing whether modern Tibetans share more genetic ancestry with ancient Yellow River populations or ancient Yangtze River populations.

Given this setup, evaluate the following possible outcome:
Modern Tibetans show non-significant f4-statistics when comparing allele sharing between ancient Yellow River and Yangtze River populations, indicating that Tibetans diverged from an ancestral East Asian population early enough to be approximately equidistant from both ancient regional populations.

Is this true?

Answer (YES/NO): NO